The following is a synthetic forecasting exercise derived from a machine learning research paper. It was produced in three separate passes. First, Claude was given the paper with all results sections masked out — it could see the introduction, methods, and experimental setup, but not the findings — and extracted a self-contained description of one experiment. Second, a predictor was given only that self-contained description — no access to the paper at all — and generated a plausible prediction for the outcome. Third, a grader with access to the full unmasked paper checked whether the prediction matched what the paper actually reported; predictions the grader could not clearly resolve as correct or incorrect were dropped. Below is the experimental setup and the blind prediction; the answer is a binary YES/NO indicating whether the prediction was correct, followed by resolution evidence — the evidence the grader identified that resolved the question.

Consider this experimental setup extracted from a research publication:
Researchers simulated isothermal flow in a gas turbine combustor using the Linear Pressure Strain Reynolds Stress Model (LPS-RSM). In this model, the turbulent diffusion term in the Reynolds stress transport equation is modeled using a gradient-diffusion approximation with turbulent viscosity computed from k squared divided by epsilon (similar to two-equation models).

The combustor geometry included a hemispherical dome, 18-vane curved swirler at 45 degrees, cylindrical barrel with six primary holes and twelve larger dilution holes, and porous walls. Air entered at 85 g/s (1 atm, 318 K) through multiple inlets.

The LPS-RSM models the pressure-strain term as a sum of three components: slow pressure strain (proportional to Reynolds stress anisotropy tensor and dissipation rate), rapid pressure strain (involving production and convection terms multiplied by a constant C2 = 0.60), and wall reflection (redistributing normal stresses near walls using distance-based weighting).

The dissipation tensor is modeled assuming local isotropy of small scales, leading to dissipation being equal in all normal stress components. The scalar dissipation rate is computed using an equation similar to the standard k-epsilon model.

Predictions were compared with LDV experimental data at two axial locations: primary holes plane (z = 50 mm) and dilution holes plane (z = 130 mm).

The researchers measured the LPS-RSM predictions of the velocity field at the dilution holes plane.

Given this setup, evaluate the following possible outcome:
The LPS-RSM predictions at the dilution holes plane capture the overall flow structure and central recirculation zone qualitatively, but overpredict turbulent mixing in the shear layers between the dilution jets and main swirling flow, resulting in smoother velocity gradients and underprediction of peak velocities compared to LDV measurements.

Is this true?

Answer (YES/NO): NO